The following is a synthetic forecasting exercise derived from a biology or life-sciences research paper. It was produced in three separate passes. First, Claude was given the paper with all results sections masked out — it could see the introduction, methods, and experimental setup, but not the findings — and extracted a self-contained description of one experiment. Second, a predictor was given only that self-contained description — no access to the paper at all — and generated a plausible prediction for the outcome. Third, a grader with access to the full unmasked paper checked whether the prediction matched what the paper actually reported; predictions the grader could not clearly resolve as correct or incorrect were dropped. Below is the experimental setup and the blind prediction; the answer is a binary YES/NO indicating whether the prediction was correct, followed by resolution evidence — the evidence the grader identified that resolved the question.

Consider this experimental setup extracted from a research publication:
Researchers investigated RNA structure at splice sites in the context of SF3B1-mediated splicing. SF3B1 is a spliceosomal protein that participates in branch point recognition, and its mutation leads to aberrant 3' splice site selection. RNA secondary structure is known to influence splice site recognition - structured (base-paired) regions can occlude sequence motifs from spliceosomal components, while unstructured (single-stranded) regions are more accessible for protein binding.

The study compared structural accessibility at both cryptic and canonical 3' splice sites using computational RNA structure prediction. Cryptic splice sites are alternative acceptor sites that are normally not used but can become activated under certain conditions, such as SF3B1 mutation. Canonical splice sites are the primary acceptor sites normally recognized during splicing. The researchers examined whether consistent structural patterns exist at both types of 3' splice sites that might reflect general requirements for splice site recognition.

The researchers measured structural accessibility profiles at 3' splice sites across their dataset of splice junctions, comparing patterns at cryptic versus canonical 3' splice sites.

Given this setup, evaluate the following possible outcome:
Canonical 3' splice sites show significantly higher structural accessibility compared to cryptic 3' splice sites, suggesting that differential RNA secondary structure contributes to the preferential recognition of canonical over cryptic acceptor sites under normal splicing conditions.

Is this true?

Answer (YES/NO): NO